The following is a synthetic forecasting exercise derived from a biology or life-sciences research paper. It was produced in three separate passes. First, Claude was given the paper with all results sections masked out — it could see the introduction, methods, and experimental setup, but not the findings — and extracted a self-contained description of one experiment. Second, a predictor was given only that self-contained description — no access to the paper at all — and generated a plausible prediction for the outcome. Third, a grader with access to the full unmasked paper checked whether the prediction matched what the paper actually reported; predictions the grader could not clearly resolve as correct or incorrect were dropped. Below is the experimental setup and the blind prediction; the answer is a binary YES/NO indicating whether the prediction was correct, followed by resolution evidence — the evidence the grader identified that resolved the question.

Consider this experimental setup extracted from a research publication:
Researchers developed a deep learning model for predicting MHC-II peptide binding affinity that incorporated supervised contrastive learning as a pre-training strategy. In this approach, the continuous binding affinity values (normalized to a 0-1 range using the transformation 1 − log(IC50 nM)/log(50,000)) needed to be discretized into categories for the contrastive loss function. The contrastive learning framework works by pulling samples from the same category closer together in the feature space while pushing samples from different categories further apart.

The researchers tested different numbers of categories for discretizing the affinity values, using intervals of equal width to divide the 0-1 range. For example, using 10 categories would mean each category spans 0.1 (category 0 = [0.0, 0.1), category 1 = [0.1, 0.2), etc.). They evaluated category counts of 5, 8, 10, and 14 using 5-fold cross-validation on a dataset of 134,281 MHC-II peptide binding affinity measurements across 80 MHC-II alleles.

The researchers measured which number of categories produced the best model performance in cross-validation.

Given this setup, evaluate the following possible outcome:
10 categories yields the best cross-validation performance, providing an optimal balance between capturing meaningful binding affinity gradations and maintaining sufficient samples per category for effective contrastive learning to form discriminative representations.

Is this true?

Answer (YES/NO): YES